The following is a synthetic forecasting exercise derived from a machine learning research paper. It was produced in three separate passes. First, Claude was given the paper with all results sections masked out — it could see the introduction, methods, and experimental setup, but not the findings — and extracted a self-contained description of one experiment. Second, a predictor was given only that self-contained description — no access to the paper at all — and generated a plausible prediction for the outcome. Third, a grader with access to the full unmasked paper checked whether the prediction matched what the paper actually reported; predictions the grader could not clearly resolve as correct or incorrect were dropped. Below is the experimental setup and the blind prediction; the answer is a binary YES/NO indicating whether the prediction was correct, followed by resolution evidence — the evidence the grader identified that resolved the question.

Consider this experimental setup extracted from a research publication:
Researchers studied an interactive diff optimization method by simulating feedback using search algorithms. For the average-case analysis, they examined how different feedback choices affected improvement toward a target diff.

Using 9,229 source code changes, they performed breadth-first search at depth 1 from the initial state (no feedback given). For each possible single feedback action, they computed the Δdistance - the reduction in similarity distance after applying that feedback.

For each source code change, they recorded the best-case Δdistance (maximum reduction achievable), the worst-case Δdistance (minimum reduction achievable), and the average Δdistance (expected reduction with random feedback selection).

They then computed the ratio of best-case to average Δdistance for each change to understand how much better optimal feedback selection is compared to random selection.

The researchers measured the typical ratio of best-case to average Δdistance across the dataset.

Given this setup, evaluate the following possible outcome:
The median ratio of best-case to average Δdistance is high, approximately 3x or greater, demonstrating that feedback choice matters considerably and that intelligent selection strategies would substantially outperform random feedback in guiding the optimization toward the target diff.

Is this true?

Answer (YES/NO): NO